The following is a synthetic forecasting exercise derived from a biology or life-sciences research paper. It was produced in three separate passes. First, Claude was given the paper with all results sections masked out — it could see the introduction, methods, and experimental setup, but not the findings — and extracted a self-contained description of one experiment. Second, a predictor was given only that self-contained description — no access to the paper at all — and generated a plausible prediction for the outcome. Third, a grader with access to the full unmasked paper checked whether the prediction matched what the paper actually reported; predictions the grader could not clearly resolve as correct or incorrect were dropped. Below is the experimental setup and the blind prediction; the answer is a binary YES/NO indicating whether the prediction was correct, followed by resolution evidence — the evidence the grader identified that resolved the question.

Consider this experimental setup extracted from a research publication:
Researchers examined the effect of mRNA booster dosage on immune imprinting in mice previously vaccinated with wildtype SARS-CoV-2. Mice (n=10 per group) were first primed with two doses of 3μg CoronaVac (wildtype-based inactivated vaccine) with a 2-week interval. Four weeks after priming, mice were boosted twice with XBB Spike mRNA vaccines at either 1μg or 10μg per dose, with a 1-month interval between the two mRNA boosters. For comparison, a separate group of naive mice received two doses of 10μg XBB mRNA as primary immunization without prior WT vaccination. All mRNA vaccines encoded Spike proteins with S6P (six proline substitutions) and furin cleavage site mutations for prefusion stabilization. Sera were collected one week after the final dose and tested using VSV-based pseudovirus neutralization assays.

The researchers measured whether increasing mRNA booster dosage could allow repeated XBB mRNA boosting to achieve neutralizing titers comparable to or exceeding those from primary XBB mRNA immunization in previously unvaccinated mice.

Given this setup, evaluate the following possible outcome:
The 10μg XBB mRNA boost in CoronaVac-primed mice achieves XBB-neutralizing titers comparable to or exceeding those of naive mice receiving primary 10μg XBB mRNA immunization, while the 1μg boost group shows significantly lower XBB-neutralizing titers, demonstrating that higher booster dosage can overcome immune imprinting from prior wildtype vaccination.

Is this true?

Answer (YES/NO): YES